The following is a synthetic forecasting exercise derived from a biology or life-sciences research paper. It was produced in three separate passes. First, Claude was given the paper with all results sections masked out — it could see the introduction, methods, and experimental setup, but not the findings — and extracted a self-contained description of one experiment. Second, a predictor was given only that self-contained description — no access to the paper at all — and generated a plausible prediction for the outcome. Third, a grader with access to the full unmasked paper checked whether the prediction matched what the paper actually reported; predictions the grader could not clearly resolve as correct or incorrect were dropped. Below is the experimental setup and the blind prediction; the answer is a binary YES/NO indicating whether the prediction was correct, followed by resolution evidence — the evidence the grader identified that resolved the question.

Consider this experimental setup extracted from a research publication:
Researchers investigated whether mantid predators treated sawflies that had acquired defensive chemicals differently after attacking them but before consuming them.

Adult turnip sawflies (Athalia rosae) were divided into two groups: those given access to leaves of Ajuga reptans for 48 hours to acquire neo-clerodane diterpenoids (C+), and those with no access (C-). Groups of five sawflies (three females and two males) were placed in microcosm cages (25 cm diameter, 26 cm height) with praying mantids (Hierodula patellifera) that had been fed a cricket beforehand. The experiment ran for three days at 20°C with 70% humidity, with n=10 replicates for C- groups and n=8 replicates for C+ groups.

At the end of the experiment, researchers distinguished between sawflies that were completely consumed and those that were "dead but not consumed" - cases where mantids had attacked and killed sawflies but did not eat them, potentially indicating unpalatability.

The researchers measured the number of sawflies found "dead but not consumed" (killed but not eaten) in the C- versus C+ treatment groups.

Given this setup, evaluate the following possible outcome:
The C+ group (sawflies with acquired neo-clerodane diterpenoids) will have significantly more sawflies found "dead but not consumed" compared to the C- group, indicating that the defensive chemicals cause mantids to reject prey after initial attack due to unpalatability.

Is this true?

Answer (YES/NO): YES